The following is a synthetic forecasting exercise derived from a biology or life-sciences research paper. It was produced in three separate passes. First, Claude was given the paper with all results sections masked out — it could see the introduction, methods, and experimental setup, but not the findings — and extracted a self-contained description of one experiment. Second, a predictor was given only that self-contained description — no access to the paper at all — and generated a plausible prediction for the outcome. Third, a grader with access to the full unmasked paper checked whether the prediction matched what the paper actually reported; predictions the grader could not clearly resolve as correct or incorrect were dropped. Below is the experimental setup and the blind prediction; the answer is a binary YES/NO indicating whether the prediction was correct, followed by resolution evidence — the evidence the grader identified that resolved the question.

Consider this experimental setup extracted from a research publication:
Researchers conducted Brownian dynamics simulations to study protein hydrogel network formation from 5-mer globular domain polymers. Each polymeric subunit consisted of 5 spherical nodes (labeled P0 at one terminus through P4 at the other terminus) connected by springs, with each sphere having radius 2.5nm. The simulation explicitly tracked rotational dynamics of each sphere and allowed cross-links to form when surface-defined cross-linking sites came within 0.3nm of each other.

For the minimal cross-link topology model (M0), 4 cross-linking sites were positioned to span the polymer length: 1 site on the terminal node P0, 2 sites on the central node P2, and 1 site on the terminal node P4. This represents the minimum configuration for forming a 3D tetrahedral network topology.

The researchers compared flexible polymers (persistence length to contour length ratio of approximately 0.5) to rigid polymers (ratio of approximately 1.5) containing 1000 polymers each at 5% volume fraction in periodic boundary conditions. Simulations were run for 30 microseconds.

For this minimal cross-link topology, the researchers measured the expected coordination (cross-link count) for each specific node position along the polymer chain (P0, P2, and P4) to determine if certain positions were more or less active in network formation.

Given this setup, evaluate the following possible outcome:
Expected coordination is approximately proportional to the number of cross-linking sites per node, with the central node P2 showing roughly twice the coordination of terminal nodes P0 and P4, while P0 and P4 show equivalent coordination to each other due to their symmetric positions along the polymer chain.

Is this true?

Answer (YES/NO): NO